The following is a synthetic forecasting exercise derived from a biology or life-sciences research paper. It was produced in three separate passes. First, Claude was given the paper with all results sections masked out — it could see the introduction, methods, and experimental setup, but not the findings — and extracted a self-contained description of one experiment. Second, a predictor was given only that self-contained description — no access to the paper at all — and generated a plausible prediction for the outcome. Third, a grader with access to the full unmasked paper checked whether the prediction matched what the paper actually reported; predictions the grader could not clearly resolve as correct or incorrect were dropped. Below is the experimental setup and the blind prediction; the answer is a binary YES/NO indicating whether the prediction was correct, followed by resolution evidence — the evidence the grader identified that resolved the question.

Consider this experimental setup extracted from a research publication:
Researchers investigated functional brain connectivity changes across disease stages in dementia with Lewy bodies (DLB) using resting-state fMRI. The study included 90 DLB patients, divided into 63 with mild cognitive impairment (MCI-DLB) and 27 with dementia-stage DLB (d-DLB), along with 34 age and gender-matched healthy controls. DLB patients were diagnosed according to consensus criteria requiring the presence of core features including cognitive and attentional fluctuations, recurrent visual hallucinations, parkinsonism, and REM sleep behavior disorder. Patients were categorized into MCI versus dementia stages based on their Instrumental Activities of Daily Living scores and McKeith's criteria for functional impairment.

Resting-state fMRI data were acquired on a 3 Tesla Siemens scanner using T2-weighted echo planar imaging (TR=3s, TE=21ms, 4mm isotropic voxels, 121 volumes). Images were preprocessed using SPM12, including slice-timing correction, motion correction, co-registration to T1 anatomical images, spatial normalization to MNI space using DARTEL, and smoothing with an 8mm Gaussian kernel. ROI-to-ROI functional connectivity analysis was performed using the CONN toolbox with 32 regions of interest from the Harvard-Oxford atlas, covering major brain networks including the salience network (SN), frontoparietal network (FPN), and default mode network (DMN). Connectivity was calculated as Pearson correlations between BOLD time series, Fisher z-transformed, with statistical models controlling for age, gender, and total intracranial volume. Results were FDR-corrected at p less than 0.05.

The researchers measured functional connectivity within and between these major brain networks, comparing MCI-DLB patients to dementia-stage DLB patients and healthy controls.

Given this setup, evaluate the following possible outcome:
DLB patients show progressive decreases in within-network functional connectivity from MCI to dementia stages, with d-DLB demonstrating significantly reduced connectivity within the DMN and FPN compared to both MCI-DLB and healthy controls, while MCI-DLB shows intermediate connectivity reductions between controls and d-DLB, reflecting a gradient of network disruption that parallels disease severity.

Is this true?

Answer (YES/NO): NO